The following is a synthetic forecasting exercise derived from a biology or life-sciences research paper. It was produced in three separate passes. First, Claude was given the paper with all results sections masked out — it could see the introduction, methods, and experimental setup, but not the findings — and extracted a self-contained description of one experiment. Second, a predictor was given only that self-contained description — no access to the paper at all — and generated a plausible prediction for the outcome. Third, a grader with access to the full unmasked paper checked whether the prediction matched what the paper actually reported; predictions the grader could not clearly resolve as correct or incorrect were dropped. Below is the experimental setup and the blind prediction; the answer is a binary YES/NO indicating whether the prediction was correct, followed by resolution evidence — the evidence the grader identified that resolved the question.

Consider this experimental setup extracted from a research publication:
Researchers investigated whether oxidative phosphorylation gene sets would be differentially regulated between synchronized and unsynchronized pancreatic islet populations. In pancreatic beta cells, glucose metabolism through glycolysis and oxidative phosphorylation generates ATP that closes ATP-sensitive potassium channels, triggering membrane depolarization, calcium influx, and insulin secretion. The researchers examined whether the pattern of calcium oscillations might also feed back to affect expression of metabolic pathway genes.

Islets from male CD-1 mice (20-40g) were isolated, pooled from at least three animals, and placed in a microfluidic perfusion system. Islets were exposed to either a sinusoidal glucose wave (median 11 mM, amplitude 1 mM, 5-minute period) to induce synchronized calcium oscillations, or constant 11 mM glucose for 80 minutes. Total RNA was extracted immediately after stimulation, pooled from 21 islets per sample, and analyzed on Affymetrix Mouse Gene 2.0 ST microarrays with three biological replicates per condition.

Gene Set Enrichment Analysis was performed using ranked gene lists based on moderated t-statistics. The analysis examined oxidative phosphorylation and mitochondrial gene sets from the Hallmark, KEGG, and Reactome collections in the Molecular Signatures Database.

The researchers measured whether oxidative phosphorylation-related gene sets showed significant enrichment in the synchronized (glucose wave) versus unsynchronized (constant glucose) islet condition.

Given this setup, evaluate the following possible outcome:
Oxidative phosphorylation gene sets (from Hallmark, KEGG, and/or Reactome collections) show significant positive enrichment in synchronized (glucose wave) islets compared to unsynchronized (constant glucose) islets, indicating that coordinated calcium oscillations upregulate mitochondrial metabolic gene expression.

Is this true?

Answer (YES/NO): NO